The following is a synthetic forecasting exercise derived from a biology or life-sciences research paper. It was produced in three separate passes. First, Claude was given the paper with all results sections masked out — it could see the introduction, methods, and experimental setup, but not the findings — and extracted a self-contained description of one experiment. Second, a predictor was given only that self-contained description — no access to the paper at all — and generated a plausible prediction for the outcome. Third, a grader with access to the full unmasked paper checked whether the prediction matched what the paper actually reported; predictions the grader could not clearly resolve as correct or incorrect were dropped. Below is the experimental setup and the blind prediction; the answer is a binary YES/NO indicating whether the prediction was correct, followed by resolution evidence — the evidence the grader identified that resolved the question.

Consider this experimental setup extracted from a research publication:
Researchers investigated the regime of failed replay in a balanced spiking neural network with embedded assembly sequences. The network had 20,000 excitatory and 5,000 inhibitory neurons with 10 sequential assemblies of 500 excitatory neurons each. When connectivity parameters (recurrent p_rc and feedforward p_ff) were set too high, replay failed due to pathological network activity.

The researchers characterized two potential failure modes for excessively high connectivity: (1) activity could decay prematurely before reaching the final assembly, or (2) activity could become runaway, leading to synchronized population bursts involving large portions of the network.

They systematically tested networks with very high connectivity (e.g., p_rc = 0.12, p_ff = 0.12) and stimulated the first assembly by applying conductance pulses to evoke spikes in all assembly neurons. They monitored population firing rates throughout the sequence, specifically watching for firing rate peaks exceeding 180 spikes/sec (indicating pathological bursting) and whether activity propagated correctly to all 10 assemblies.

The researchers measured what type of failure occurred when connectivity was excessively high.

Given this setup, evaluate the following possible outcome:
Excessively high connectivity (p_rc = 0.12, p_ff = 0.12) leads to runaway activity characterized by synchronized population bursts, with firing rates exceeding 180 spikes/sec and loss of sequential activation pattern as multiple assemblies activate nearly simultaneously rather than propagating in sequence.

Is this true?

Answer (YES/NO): NO